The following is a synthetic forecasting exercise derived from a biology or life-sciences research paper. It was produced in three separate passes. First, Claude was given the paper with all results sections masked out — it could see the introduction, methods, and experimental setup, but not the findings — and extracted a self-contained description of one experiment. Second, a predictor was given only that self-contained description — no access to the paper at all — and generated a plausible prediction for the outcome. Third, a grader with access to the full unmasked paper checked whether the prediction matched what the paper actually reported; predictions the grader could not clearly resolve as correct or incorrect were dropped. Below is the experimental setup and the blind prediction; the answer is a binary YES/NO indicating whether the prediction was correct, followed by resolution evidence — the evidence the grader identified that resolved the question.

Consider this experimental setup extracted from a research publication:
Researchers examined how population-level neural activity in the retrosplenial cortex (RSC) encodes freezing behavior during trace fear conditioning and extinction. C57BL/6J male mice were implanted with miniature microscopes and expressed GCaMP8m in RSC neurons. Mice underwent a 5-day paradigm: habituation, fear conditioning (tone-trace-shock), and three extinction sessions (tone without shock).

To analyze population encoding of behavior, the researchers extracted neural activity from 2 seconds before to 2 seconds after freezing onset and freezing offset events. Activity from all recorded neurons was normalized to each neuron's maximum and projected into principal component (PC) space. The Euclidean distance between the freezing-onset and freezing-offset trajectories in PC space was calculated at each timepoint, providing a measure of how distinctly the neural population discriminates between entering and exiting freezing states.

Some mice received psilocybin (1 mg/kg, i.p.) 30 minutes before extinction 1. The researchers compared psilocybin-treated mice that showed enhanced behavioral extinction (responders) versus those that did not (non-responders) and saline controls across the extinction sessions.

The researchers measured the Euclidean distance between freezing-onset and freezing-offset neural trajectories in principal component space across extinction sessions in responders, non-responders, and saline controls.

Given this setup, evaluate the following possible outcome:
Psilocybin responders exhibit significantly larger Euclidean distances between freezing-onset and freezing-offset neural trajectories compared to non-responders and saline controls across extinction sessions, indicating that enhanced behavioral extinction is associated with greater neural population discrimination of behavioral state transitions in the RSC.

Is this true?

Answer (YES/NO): NO